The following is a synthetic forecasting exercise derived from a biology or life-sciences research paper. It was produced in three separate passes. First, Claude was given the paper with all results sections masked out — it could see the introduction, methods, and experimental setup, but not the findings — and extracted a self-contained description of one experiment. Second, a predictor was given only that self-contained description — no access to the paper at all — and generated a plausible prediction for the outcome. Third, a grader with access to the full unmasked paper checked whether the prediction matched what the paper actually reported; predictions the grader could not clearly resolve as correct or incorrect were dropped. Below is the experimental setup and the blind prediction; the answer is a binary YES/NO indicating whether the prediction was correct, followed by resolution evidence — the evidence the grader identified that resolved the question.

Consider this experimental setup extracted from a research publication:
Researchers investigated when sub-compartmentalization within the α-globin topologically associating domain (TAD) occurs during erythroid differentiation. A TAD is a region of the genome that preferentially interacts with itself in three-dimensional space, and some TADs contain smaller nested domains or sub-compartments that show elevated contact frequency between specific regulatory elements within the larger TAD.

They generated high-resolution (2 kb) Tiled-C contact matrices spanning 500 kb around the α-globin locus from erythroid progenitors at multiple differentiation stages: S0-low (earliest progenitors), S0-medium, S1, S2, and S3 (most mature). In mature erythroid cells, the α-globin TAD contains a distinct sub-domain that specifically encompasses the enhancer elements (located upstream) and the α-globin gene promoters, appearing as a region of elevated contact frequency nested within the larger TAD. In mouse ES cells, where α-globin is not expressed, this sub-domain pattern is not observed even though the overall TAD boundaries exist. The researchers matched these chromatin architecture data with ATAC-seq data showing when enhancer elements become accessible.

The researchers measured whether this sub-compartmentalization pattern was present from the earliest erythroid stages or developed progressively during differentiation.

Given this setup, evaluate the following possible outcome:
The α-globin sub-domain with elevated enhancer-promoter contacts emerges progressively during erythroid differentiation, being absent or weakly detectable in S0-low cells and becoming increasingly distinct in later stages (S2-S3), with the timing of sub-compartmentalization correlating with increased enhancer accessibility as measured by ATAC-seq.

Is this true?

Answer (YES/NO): YES